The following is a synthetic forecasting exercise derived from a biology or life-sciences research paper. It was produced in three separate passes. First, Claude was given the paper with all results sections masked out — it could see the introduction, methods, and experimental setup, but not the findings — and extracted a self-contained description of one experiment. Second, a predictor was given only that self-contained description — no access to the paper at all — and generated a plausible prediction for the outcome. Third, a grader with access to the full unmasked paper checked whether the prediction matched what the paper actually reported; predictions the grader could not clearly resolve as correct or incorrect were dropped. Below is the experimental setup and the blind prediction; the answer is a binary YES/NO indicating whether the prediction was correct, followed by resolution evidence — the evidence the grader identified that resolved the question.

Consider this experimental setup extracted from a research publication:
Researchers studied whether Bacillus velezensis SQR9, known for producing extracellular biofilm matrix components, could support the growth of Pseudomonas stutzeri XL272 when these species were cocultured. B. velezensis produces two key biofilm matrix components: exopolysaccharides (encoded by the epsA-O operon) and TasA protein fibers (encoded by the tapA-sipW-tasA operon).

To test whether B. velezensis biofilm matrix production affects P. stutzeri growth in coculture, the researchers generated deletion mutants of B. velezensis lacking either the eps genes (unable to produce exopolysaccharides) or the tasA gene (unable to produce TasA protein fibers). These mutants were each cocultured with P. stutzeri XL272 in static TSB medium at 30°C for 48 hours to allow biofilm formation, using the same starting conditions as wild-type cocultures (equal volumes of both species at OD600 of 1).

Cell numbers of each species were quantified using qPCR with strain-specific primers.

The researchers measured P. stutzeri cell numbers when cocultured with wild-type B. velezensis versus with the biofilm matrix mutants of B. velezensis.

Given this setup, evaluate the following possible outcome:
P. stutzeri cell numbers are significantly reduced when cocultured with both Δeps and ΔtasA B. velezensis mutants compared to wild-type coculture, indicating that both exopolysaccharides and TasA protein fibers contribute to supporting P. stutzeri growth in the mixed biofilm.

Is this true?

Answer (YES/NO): NO